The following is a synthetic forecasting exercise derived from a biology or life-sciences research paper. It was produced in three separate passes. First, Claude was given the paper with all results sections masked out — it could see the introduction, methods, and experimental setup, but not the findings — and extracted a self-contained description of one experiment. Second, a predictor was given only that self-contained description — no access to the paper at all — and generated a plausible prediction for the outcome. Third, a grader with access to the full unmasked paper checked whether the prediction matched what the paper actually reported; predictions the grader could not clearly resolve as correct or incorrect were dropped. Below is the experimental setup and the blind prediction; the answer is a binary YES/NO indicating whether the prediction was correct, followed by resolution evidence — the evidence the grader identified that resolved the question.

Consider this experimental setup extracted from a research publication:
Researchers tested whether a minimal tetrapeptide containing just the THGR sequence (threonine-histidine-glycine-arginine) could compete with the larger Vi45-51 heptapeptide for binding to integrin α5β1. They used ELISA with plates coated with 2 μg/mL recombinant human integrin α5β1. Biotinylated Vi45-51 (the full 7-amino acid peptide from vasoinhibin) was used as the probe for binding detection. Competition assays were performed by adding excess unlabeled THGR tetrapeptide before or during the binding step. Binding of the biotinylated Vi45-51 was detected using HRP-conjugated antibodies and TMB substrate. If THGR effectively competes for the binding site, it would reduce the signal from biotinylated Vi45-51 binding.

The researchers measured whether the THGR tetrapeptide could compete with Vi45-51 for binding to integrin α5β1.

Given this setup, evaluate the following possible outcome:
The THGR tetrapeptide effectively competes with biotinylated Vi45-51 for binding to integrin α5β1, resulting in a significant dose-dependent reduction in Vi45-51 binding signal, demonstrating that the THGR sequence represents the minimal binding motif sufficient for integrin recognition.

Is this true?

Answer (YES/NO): NO